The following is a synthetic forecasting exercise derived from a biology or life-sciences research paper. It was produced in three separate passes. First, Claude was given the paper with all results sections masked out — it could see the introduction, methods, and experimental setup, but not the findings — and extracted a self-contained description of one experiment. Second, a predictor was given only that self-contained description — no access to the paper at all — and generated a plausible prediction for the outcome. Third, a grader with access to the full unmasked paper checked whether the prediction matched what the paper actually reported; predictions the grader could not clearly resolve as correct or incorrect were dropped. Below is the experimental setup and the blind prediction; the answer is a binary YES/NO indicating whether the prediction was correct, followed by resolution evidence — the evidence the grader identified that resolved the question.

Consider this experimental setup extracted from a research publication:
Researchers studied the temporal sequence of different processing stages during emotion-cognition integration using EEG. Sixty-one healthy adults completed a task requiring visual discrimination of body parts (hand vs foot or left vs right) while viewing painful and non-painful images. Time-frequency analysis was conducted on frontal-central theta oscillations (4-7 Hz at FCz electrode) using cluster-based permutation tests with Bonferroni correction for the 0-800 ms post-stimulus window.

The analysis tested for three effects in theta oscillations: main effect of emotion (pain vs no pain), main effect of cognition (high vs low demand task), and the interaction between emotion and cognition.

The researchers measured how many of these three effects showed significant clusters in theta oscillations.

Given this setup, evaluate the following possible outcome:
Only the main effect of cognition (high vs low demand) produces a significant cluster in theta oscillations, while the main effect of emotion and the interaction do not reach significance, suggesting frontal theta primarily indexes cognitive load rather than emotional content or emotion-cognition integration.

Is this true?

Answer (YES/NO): NO